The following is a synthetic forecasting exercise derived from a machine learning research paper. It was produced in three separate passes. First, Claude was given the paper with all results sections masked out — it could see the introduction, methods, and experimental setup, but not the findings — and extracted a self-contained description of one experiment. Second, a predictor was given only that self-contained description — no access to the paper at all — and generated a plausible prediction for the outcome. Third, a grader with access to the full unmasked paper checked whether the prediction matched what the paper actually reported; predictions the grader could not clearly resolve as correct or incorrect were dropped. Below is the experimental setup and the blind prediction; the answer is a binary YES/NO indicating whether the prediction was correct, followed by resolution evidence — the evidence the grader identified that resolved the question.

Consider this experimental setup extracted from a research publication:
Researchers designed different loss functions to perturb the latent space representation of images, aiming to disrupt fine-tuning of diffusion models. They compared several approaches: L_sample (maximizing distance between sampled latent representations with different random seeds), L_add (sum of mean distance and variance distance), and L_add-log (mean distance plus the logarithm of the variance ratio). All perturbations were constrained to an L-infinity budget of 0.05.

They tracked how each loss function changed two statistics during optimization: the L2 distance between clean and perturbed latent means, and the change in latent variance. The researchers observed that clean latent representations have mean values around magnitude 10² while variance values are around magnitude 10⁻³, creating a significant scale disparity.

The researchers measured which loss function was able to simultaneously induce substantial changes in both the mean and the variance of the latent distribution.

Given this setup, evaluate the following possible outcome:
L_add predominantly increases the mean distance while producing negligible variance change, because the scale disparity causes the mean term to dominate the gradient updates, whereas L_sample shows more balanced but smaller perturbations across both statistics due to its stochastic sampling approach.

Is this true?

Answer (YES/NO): NO